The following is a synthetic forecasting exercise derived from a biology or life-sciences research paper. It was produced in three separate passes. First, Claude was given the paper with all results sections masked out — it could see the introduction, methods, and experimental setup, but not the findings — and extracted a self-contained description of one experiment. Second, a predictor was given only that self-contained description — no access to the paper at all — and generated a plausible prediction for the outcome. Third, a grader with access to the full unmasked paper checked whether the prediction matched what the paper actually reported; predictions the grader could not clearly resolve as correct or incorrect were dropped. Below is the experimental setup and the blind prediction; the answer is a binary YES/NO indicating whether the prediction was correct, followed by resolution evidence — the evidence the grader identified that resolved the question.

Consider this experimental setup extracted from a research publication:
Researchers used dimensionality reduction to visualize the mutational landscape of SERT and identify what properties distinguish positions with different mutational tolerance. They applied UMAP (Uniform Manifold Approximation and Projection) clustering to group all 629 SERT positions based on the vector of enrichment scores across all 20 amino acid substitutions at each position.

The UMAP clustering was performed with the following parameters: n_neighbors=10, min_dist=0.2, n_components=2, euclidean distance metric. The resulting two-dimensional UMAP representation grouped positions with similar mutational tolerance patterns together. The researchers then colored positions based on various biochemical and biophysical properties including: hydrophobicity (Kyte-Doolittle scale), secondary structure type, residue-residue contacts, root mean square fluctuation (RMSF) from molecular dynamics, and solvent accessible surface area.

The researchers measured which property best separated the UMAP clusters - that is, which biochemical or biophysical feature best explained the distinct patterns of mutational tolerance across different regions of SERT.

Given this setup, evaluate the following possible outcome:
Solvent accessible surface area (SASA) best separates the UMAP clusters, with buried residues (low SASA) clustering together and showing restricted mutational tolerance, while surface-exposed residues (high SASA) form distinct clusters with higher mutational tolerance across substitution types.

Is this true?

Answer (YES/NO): NO